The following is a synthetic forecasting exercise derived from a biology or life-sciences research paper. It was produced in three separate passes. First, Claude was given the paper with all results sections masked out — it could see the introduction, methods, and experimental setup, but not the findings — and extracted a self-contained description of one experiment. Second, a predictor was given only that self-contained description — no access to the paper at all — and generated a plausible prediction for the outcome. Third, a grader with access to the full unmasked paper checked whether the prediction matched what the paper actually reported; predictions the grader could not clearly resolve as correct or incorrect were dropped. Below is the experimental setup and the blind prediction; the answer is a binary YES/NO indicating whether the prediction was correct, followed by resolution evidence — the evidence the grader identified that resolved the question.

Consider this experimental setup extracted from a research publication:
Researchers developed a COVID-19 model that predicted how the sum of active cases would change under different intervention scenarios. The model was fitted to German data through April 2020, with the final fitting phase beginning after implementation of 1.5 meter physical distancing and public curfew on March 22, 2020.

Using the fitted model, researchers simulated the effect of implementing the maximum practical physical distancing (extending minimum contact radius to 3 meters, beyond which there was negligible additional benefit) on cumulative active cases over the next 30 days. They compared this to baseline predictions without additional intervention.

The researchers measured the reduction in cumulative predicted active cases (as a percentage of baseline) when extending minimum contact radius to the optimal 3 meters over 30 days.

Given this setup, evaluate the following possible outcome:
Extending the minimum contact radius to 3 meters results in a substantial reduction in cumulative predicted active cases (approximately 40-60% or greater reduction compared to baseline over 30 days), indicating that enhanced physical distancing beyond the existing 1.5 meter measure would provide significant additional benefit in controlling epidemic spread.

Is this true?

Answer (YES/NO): NO